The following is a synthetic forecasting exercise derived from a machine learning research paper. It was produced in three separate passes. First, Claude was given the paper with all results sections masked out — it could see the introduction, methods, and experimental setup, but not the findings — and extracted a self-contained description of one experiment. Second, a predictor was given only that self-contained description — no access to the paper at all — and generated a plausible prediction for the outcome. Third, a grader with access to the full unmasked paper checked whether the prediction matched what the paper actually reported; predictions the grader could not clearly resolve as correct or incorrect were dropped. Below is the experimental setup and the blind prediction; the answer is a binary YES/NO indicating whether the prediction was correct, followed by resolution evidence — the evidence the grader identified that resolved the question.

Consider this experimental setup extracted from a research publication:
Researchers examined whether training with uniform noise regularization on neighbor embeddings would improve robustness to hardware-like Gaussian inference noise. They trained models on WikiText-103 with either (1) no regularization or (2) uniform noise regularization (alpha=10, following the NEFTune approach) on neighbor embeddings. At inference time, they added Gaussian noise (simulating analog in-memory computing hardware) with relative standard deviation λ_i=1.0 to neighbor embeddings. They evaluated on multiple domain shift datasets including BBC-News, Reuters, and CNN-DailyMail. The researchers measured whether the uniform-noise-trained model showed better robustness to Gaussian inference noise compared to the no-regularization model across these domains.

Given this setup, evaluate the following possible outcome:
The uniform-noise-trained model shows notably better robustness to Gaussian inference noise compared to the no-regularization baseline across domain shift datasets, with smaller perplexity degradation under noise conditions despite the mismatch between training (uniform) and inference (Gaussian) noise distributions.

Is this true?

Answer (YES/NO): NO